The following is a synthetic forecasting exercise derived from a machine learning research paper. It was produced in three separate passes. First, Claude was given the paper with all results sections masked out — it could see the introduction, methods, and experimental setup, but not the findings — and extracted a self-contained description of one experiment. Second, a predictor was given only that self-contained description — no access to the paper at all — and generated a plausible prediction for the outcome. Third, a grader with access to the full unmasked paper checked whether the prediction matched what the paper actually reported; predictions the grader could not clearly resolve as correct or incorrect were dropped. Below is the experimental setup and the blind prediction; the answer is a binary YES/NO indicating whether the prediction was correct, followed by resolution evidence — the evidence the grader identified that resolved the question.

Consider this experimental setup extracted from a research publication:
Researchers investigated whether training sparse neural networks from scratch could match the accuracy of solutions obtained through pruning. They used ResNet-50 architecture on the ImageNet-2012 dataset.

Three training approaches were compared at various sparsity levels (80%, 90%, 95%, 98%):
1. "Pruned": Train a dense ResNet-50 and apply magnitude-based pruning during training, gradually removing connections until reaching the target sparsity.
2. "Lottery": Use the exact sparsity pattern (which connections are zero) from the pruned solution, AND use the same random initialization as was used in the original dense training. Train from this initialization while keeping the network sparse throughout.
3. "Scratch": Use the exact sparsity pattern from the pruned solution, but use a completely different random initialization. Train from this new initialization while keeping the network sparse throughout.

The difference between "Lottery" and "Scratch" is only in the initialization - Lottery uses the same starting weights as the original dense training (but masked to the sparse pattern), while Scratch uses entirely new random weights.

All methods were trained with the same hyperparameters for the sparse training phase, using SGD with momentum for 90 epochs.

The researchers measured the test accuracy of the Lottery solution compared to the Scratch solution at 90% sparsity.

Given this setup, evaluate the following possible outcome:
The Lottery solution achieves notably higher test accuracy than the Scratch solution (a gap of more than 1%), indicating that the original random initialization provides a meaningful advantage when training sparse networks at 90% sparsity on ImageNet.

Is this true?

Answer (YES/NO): NO